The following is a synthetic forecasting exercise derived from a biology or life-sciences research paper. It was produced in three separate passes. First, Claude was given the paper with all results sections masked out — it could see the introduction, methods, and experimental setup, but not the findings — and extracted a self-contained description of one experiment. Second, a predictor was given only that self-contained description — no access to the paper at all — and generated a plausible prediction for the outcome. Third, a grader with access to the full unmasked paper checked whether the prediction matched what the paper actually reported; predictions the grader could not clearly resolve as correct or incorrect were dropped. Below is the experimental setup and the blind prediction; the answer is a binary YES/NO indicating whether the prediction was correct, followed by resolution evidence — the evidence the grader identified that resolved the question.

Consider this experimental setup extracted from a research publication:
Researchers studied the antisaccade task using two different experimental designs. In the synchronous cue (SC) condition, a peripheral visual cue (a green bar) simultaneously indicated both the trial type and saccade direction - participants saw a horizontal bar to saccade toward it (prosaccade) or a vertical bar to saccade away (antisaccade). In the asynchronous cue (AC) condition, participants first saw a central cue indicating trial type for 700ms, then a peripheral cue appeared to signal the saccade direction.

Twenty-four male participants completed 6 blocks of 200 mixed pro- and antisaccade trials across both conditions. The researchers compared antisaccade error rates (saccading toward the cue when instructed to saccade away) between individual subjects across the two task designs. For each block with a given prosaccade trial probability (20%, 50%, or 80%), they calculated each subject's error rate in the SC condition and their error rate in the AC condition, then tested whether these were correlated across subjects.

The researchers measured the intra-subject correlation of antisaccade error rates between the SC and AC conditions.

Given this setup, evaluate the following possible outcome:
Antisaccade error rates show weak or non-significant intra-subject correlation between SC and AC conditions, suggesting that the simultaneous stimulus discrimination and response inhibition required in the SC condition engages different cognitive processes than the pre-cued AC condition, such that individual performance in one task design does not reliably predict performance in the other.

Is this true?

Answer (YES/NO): NO